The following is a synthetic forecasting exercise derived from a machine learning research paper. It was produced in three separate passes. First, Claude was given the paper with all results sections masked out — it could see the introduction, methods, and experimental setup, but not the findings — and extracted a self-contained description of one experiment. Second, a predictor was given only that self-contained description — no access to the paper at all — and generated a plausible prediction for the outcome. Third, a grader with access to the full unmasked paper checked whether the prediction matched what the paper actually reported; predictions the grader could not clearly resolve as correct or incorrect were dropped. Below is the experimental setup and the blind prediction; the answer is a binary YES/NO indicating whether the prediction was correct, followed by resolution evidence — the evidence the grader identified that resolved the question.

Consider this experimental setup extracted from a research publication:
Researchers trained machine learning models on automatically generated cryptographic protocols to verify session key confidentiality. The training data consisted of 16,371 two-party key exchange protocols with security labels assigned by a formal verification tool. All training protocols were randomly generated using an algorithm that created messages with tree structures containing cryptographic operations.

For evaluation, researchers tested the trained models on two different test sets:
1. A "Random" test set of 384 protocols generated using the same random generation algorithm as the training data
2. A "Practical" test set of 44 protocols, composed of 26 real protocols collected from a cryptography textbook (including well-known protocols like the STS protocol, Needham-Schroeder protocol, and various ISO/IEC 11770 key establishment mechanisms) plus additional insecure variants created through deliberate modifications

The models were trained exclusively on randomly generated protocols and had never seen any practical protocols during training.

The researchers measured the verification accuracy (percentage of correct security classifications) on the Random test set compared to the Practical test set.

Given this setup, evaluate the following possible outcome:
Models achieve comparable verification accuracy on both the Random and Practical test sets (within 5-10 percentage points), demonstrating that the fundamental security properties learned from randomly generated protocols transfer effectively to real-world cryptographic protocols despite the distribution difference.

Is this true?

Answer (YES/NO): NO